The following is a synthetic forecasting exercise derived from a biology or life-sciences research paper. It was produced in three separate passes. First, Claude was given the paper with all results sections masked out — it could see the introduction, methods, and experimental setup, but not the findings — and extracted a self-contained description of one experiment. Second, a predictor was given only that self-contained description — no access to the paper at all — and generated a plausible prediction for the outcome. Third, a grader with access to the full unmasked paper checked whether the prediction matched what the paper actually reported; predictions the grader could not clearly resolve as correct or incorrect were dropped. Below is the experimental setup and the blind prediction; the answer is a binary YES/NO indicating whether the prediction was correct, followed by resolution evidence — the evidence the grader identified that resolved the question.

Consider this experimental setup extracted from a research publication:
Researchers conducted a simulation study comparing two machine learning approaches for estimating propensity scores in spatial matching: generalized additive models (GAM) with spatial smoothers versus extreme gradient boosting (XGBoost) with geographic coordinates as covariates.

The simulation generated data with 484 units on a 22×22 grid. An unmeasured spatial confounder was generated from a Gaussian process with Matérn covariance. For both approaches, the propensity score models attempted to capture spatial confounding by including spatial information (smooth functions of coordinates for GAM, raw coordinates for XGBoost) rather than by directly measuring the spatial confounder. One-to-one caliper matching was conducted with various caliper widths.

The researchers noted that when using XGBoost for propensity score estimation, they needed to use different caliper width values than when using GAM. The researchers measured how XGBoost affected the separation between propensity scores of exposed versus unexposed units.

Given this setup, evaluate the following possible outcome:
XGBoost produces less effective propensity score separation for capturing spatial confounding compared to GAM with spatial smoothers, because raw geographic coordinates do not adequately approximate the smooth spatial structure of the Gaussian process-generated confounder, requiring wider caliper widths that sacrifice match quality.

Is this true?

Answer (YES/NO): NO